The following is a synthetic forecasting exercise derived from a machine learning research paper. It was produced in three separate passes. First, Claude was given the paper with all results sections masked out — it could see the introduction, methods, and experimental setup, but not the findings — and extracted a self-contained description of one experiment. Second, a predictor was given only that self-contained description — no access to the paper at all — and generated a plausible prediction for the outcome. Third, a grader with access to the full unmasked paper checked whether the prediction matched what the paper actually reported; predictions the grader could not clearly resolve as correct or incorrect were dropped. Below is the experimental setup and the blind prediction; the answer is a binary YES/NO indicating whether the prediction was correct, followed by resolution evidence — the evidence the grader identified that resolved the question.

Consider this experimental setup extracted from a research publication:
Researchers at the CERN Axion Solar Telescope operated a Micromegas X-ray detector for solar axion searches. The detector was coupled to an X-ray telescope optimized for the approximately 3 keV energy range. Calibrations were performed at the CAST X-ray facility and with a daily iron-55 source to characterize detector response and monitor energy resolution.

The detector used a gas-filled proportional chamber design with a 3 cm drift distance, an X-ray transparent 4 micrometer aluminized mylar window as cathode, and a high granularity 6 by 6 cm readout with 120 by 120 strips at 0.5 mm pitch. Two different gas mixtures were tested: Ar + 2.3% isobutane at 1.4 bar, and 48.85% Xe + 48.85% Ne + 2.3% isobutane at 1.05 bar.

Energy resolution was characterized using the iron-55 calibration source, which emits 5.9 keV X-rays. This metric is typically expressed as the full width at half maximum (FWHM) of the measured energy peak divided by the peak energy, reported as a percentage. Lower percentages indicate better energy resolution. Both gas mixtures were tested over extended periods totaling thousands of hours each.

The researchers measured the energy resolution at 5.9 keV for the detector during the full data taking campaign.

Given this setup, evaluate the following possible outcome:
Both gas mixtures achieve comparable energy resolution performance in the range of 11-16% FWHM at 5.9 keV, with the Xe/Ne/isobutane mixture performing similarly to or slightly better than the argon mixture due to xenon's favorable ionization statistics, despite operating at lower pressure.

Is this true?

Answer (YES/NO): NO